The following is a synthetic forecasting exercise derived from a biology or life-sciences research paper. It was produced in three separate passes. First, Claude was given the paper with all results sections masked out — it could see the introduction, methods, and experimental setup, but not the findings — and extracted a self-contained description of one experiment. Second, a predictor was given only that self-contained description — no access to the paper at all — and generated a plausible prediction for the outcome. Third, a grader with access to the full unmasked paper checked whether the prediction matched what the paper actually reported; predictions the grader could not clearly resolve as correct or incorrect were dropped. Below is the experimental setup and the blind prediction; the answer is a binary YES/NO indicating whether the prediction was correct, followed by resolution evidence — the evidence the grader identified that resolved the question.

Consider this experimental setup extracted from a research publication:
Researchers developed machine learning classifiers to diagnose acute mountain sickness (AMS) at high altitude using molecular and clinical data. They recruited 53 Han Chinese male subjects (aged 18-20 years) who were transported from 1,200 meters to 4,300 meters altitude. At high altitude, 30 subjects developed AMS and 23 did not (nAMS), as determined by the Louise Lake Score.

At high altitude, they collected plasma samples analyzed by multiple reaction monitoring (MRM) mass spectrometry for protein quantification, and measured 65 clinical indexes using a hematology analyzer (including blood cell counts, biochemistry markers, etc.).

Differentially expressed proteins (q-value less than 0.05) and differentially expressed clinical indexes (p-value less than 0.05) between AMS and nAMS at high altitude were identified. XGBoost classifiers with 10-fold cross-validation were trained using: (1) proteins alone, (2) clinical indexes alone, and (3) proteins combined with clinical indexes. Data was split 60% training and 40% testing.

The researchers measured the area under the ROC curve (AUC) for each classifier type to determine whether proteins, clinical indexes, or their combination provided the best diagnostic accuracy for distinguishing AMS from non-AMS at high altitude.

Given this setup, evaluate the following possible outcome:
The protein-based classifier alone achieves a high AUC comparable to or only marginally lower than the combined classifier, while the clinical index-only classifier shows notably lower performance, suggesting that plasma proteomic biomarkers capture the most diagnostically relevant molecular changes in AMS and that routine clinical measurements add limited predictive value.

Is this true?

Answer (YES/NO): YES